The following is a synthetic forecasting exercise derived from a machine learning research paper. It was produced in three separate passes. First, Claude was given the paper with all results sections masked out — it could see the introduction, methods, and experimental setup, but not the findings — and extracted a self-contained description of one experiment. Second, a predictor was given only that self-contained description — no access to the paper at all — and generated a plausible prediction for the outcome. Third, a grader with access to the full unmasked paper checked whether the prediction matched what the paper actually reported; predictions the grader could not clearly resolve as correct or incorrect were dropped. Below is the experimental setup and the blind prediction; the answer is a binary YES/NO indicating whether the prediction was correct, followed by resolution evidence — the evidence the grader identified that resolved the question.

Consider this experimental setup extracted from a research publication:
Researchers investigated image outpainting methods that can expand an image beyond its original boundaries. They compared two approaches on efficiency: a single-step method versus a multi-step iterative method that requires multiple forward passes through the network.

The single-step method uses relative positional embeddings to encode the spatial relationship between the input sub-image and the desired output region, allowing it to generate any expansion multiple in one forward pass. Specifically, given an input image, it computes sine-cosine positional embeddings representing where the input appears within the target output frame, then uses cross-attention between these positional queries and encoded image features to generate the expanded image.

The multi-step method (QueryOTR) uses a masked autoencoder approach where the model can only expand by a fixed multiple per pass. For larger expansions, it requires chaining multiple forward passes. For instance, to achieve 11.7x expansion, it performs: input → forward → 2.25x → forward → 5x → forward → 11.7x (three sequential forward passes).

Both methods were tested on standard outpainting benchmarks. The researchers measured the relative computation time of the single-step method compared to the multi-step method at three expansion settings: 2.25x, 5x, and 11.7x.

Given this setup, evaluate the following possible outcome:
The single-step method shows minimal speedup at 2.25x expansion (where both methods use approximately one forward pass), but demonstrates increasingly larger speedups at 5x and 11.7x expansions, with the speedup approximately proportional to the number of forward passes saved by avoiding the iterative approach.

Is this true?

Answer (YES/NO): NO